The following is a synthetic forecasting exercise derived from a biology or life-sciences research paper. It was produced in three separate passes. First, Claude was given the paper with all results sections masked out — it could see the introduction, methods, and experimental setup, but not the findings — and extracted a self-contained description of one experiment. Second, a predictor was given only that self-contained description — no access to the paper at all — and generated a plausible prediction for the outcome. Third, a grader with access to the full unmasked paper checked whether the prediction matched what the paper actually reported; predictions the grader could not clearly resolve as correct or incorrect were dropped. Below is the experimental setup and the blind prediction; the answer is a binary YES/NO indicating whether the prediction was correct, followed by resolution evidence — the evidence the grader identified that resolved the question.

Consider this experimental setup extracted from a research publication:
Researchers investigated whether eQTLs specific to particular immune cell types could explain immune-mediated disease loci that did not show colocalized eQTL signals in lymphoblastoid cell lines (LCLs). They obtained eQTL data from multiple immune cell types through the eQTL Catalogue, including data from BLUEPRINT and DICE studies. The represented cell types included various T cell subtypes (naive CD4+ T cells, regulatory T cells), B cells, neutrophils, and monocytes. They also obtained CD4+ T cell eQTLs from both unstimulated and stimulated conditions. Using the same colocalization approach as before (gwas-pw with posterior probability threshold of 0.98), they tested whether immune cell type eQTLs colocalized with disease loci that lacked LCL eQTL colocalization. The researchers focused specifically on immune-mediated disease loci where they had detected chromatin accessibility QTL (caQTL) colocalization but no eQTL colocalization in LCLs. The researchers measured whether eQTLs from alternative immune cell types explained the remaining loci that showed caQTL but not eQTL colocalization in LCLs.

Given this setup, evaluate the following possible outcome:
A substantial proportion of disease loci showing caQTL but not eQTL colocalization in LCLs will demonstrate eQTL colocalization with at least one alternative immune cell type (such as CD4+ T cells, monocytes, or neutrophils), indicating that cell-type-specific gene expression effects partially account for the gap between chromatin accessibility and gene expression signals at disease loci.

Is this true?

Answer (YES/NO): YES